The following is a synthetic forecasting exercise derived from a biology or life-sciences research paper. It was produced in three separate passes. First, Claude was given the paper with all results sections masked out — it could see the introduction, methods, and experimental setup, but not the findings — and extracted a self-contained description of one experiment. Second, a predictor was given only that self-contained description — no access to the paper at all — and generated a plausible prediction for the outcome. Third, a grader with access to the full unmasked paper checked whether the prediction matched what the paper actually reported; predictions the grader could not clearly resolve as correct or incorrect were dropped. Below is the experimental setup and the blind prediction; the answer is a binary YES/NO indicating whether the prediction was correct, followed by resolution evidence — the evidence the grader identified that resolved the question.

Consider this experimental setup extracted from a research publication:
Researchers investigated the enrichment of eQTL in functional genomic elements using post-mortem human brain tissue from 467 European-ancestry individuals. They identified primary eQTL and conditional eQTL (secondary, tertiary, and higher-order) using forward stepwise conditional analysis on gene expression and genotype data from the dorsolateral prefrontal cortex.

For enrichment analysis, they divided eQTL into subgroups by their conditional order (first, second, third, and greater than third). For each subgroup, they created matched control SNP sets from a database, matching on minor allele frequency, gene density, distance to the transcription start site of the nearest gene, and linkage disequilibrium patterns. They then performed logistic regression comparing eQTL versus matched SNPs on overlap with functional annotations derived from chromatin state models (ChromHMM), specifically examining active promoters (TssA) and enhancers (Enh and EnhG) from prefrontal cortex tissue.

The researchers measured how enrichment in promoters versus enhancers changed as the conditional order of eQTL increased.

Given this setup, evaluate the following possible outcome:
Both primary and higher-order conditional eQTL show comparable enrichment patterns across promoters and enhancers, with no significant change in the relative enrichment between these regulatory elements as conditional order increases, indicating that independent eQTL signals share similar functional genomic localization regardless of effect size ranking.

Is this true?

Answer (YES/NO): NO